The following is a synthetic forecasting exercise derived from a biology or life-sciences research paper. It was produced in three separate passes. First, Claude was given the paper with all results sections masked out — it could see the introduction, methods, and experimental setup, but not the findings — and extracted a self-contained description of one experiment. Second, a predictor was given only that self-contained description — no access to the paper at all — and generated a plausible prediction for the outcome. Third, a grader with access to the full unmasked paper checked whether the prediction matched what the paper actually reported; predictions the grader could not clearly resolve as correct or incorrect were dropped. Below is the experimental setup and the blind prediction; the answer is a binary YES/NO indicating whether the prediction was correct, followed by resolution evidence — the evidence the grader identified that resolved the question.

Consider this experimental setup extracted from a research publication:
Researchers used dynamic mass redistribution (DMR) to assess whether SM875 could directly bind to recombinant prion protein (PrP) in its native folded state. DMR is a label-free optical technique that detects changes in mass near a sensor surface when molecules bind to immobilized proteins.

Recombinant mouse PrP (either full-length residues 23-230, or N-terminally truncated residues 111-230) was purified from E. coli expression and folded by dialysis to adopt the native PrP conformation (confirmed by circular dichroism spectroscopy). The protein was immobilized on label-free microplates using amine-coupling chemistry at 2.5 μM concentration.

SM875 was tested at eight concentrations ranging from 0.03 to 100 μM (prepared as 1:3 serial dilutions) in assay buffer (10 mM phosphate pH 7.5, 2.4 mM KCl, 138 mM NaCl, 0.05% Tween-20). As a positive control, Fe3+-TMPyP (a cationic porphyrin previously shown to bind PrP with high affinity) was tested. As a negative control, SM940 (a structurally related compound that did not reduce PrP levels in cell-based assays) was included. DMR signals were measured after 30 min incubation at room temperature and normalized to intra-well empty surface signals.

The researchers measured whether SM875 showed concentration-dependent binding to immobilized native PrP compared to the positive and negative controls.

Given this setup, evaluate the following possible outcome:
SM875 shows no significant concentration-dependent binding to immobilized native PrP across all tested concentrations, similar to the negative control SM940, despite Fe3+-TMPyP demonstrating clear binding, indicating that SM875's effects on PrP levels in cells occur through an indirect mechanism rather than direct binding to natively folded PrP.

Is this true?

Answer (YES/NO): YES